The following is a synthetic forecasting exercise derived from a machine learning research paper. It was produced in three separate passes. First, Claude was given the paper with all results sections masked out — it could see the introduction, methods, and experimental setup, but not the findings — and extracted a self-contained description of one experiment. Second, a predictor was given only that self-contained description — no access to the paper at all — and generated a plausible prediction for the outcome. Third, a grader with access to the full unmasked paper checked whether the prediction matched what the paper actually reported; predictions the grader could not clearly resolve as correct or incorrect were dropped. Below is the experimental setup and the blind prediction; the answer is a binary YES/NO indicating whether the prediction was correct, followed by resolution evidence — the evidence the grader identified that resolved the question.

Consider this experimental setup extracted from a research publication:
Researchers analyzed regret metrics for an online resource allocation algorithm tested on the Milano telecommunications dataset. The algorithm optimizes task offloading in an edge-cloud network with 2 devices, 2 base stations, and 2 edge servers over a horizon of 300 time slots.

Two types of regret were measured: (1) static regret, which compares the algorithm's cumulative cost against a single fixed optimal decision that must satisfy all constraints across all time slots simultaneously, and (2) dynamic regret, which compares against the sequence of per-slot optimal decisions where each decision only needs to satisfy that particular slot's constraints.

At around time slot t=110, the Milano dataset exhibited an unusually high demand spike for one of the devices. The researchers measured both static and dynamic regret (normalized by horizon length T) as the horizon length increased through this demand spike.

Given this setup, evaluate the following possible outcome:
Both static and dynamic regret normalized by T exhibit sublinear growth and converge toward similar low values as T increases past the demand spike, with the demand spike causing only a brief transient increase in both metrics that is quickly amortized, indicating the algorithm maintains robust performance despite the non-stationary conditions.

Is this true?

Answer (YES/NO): NO